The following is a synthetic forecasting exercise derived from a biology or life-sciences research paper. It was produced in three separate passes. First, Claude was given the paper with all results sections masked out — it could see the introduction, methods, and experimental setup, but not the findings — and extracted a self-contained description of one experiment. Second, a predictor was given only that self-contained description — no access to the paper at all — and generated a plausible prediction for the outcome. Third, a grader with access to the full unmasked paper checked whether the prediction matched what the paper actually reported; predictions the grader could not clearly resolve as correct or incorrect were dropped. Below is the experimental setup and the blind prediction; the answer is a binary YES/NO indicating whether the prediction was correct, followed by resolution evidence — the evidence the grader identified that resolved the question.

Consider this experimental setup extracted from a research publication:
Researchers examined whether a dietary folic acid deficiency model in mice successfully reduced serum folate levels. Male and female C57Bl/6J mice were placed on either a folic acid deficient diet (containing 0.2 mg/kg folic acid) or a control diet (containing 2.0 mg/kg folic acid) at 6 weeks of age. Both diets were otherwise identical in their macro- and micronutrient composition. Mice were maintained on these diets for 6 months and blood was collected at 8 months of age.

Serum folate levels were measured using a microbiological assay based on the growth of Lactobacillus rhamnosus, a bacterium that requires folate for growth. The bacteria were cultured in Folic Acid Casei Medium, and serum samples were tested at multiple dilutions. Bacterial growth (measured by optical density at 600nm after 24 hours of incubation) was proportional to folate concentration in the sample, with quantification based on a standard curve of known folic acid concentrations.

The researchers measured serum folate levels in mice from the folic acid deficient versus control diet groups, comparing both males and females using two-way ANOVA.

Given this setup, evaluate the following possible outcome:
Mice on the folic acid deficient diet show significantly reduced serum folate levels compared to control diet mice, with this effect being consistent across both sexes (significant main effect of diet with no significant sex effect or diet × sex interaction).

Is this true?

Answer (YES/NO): YES